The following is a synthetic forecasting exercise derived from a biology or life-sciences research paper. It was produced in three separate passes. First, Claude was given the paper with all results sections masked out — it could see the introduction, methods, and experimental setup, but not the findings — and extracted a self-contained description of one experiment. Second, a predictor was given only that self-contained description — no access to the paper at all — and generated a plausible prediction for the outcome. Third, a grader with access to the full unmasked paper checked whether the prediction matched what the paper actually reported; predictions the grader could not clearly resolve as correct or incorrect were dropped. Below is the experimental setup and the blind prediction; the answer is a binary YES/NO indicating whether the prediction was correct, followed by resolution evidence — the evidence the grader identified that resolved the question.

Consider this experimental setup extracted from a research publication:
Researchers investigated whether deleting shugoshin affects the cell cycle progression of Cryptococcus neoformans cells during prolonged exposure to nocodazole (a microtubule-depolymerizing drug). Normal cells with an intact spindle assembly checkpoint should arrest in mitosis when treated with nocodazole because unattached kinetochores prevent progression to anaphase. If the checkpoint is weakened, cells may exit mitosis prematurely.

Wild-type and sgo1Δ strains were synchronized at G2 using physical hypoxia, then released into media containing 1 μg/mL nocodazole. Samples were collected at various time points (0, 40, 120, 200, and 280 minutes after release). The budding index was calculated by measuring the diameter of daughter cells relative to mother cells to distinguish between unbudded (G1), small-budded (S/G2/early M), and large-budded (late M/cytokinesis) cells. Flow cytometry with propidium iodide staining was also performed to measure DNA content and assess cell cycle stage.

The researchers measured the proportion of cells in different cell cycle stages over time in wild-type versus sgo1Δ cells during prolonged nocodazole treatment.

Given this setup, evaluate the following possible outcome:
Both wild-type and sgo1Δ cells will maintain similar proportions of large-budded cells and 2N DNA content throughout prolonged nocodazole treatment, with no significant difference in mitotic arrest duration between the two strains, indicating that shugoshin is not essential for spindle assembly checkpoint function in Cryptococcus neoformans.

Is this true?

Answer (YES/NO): NO